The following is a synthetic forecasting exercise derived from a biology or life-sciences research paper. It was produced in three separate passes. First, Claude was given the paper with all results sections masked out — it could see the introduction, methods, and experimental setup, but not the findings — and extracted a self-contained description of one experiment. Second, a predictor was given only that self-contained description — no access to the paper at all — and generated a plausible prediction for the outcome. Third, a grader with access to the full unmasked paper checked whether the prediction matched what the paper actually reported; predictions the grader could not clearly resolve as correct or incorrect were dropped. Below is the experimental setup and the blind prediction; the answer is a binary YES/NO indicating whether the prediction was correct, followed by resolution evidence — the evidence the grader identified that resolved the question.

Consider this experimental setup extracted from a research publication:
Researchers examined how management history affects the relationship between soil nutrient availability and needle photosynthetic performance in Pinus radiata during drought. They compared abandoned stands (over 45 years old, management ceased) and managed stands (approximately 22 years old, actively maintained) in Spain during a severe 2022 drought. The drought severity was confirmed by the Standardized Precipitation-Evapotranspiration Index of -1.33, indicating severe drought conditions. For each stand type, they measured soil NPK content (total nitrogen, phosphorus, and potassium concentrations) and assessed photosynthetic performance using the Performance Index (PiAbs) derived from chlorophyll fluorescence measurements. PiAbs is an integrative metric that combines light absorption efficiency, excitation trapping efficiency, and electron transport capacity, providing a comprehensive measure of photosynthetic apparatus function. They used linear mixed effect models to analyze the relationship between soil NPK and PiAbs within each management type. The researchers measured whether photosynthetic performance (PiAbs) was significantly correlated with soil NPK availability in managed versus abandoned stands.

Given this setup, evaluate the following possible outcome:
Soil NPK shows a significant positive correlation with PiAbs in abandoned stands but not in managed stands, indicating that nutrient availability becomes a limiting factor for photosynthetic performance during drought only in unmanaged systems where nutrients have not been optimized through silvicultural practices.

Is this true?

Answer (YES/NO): NO